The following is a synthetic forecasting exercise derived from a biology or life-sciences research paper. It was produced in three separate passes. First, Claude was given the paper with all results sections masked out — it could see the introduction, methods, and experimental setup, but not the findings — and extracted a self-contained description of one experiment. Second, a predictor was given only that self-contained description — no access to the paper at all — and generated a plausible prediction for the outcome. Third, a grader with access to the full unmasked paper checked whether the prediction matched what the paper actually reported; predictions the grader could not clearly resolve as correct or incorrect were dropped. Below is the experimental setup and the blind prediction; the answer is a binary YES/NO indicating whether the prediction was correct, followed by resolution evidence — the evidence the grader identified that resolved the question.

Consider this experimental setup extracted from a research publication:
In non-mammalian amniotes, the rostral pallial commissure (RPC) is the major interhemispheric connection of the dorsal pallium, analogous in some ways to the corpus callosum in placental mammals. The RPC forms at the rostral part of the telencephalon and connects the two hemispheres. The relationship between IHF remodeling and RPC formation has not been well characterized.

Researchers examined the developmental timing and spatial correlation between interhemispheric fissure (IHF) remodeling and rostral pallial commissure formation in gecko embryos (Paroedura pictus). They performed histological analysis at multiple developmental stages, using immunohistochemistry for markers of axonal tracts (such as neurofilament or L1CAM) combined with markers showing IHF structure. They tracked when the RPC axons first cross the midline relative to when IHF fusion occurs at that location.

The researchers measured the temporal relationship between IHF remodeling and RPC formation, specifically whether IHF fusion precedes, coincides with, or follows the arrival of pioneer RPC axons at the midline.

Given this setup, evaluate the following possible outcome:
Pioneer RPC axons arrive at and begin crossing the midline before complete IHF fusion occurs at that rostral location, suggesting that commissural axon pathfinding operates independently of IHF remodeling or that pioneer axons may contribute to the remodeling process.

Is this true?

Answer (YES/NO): NO